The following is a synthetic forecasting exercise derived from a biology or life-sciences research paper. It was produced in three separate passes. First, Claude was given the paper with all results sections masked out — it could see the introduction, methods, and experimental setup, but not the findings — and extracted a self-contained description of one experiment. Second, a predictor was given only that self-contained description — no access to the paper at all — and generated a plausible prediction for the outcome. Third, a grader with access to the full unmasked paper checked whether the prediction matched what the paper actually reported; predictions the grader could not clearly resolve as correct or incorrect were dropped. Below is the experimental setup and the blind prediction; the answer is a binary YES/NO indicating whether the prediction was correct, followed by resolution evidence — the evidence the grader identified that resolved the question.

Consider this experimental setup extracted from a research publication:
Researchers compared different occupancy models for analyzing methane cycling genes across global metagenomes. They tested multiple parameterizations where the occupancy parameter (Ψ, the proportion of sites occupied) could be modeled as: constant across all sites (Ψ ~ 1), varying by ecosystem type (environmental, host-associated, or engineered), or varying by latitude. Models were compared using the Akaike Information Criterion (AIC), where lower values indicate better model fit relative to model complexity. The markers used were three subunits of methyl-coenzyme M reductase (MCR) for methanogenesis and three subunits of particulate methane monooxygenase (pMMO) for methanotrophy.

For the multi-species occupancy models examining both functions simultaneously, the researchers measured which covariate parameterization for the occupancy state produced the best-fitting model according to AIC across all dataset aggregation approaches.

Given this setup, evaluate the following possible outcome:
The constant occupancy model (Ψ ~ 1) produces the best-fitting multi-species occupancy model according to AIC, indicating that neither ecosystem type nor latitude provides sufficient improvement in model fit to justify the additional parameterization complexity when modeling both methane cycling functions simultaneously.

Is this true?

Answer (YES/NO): NO